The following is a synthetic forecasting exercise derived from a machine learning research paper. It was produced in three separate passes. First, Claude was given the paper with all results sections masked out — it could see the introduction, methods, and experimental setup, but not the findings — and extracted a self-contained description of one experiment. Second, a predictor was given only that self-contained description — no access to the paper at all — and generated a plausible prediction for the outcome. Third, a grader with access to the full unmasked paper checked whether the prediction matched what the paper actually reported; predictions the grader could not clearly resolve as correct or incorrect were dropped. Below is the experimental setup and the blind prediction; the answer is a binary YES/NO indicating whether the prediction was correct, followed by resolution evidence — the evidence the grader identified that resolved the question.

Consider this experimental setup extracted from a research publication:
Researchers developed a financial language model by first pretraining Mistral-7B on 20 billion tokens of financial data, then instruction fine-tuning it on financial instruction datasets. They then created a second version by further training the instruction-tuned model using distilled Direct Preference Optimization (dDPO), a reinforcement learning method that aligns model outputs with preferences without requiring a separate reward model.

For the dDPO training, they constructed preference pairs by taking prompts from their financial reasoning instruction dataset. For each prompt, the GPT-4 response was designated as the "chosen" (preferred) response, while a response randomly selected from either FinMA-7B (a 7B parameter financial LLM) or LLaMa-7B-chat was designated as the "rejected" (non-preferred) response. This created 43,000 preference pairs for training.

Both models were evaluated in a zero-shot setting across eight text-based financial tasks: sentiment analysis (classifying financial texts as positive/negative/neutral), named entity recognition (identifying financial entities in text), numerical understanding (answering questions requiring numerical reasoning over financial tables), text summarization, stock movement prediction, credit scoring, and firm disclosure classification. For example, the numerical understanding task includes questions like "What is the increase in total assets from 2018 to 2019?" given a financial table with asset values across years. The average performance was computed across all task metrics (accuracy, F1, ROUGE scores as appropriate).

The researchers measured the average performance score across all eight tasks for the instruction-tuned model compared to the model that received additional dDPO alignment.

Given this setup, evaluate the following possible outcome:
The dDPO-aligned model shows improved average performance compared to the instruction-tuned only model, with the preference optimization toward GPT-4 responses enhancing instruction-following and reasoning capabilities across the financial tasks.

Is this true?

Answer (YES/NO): YES